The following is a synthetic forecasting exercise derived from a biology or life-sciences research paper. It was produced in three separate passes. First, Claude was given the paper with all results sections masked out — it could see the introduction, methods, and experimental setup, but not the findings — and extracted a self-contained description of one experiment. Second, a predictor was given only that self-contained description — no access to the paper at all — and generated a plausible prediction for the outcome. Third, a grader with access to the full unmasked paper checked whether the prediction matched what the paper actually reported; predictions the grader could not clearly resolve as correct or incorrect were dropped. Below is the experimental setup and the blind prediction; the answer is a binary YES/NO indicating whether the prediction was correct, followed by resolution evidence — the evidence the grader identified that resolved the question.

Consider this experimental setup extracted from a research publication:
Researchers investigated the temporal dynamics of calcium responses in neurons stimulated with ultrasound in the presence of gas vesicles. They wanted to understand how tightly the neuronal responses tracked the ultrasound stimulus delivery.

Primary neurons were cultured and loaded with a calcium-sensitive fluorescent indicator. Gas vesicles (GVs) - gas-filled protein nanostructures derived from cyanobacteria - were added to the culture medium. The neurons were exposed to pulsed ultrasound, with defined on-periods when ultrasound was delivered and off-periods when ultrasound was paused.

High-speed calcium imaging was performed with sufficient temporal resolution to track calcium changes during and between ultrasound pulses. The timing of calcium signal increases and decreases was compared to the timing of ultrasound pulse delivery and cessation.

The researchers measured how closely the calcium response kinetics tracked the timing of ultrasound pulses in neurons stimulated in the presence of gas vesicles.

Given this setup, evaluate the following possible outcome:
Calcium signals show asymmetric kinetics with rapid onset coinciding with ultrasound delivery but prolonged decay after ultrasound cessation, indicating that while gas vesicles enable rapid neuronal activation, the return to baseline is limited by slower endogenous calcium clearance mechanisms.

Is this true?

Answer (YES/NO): YES